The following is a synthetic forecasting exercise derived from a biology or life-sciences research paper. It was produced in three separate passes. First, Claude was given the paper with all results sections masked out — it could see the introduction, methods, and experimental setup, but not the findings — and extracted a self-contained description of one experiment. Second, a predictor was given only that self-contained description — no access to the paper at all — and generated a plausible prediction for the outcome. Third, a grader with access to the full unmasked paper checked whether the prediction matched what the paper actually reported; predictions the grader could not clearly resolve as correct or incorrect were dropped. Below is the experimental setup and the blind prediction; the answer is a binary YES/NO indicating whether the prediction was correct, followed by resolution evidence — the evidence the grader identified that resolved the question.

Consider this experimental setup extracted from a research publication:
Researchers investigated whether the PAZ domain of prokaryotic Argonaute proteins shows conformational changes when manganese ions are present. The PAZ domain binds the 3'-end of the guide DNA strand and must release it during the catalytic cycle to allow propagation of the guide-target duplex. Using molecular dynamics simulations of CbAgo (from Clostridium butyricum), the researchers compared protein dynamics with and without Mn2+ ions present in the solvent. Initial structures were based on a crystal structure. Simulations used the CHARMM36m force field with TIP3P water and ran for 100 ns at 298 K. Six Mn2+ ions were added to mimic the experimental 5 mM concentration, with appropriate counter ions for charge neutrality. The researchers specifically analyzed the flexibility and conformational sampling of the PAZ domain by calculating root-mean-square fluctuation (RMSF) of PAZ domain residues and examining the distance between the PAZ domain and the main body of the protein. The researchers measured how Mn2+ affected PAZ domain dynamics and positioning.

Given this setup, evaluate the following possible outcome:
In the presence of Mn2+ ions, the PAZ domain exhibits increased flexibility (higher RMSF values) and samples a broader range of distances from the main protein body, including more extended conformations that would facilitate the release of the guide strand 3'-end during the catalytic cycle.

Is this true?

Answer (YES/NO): YES